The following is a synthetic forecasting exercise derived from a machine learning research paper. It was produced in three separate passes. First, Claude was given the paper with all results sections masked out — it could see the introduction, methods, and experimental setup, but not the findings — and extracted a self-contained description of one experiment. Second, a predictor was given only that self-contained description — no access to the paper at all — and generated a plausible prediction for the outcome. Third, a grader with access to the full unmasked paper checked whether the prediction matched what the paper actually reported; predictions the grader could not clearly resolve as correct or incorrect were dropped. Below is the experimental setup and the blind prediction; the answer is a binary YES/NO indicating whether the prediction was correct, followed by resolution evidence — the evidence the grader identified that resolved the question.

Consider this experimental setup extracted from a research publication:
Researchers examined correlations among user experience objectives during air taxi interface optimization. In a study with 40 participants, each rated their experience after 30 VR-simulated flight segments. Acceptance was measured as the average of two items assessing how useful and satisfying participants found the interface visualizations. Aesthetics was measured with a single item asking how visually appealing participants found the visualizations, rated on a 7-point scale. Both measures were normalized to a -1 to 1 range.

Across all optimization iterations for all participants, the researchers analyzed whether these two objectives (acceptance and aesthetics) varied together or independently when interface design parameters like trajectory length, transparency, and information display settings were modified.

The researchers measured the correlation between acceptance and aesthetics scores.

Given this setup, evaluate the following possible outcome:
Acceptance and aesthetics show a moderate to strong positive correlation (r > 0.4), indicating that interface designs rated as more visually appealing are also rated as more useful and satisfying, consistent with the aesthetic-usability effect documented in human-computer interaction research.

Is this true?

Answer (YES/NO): YES